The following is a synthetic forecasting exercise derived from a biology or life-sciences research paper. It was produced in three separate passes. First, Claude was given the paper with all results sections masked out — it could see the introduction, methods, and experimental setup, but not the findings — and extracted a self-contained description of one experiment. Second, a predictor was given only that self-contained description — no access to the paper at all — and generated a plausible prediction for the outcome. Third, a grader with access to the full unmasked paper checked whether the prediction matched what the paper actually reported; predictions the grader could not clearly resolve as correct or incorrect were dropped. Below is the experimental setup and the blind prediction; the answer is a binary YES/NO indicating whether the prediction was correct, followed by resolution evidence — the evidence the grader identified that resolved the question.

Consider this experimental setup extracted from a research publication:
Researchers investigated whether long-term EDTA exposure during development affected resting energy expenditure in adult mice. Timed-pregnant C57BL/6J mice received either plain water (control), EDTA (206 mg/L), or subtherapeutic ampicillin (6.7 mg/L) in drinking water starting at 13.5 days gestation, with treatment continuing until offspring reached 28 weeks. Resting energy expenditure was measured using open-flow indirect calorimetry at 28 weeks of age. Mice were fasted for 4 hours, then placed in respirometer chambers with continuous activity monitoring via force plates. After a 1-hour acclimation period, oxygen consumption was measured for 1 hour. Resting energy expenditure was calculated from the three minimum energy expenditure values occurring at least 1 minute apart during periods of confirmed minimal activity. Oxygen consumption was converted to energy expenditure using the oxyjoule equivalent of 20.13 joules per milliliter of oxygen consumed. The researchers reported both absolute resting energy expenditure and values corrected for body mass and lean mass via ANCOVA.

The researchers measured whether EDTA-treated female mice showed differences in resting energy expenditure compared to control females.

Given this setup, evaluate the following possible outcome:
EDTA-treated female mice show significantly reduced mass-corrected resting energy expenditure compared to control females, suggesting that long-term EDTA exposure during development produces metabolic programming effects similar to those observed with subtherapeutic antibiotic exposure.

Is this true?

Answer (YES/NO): NO